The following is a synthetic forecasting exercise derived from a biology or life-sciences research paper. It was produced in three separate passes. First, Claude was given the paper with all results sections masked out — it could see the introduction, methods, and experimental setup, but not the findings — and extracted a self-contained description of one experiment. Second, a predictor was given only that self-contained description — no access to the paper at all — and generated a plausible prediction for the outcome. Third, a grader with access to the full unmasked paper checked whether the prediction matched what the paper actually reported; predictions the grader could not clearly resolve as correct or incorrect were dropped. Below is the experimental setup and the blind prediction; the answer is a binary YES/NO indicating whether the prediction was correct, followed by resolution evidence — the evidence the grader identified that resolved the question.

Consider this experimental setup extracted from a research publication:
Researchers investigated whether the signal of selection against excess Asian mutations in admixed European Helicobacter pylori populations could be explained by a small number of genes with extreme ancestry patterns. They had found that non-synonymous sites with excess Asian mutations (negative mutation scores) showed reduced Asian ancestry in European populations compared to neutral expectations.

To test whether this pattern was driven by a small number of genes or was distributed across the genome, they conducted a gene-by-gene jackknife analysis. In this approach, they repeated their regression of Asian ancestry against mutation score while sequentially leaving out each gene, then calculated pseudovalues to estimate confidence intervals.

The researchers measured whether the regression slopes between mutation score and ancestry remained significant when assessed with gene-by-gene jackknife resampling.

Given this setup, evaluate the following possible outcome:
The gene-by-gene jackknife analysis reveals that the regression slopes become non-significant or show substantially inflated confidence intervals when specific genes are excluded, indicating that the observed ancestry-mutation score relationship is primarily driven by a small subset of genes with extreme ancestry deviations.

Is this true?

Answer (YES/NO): NO